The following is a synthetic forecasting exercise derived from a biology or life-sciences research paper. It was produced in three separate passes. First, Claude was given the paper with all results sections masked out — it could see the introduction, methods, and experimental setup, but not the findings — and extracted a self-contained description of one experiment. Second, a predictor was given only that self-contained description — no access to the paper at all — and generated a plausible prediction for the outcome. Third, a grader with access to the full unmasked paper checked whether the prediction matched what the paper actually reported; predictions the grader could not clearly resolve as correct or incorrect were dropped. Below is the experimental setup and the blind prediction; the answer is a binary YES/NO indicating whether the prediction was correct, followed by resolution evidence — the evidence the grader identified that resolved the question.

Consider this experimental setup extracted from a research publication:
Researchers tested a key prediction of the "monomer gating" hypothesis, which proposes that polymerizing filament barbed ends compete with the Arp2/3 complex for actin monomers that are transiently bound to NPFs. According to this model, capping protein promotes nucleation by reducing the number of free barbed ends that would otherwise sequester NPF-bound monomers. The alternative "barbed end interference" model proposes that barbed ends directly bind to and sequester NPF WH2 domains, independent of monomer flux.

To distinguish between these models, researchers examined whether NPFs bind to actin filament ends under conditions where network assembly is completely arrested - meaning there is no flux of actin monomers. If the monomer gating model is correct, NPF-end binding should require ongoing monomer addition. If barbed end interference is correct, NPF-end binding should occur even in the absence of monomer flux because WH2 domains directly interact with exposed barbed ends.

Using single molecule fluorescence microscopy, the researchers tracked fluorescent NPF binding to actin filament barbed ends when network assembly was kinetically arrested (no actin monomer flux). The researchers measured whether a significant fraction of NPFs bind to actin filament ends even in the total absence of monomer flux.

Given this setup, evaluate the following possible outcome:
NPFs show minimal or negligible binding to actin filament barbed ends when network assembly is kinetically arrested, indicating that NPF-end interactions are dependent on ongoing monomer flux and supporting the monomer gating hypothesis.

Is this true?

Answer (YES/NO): NO